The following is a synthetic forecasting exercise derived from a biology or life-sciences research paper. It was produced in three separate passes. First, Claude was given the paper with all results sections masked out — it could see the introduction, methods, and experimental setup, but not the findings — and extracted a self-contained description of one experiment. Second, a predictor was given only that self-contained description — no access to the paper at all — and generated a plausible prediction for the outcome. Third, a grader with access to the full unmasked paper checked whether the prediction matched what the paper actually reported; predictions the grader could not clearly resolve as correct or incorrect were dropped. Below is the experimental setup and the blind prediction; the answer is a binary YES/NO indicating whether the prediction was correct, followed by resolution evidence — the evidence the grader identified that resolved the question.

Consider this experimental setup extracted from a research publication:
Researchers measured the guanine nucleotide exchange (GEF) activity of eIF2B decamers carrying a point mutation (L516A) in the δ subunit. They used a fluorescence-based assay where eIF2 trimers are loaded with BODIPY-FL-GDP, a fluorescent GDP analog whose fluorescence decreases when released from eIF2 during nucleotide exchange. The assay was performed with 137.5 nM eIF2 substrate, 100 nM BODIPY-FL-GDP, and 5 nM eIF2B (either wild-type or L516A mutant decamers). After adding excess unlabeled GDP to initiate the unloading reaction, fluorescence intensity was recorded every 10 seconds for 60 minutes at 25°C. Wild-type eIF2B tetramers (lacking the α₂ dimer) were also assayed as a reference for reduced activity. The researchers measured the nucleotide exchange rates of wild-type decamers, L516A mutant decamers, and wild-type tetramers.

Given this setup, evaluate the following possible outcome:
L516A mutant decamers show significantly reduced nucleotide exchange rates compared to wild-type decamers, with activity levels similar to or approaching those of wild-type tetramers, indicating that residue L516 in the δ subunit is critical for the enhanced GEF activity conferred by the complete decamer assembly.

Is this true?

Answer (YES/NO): YES